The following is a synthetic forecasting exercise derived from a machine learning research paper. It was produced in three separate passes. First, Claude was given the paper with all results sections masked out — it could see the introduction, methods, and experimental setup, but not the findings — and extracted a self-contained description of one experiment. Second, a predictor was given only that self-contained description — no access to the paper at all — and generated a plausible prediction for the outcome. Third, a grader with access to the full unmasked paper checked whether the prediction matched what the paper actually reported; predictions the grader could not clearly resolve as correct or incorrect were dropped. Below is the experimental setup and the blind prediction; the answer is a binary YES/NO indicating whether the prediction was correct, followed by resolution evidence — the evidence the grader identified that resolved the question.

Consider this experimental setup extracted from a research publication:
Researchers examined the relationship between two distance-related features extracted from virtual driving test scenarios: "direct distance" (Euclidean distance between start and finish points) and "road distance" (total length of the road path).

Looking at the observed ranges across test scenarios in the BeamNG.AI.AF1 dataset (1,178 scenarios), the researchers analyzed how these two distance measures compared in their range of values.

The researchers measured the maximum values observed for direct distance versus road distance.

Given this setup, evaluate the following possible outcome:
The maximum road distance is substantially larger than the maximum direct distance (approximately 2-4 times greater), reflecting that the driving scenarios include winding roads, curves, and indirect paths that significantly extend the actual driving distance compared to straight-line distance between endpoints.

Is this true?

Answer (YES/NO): NO